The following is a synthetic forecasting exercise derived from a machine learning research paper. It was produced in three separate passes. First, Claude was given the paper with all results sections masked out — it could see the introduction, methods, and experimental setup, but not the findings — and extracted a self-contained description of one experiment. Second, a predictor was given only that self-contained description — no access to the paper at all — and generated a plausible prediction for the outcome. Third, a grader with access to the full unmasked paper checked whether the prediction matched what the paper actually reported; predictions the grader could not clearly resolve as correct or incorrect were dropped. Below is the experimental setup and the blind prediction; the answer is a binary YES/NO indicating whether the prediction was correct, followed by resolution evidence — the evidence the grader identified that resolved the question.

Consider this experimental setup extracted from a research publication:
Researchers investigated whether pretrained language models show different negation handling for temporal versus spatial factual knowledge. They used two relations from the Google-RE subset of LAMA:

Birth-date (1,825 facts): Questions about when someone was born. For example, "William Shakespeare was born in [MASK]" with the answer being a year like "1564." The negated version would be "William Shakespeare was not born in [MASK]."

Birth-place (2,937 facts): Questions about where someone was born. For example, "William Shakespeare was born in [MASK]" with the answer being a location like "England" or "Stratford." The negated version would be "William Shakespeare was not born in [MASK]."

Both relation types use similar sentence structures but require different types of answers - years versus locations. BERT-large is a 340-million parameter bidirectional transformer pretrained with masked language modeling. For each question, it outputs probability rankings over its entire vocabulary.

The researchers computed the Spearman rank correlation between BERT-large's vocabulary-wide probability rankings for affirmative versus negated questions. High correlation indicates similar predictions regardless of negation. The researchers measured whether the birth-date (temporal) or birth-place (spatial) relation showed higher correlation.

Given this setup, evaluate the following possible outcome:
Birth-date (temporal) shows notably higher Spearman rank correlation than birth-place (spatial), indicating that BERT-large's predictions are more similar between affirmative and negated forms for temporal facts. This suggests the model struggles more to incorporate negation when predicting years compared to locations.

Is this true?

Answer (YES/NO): NO